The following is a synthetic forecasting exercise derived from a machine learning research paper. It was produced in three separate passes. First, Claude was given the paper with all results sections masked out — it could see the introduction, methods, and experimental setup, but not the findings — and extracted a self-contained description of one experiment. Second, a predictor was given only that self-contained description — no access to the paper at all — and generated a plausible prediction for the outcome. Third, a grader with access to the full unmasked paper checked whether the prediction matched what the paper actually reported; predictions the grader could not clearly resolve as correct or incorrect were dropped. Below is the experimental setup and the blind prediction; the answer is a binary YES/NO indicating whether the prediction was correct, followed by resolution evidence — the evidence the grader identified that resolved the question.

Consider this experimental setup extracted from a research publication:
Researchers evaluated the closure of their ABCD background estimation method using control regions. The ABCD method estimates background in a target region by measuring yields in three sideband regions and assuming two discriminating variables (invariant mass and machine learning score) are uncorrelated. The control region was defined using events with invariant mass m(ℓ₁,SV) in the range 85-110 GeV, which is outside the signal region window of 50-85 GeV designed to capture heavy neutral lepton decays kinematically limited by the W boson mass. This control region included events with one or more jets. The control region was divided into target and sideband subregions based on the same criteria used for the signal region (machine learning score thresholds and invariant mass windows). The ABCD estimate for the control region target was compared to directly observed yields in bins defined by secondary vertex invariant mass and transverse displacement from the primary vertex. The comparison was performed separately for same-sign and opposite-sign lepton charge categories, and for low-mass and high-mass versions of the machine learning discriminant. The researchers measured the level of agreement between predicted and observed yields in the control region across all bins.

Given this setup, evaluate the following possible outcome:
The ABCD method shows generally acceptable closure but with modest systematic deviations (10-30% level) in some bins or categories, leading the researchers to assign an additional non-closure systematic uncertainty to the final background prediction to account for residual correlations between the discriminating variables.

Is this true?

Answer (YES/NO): YES